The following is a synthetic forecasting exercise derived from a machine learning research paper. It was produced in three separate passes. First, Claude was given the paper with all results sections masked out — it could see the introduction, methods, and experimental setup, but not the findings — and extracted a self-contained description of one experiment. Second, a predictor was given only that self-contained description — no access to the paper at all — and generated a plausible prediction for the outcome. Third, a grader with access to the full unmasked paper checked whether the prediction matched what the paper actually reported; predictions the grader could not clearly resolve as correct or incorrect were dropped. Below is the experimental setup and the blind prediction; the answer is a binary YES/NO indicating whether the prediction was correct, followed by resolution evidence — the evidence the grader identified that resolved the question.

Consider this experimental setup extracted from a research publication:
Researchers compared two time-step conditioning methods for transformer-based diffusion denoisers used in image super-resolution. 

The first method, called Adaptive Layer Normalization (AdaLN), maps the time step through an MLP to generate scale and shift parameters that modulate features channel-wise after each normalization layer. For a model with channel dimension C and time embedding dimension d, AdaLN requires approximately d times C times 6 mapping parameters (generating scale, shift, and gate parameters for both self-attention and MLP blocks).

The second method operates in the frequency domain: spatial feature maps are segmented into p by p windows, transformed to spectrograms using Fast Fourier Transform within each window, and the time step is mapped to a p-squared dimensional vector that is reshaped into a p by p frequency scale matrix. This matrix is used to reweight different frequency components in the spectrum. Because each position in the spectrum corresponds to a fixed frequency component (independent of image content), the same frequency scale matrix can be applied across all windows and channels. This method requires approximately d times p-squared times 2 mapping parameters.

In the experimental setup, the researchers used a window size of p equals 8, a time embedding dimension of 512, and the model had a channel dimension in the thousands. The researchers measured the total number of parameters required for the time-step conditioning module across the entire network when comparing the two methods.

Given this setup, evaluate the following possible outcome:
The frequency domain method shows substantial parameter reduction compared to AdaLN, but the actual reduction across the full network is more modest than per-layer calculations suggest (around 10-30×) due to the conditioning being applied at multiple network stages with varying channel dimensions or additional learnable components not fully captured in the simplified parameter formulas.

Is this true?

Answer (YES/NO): NO